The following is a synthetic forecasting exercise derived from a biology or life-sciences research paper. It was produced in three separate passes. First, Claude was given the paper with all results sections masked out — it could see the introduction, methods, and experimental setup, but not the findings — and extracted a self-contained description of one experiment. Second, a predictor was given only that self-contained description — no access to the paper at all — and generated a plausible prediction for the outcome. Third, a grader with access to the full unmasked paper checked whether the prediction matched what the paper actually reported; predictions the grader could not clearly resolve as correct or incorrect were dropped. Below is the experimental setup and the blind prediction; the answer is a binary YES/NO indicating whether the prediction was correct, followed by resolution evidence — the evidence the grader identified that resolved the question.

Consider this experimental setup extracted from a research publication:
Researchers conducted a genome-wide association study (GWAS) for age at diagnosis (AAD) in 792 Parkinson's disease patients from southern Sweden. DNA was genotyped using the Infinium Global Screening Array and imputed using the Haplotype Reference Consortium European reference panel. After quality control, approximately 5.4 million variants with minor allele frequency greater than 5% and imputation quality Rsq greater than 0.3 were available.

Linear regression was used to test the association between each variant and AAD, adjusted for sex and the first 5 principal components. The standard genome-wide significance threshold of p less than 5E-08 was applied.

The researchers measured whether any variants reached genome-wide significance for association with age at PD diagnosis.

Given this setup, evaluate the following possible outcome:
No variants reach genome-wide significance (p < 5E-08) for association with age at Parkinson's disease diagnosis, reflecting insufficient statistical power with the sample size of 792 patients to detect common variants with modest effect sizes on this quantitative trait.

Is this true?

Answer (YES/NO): YES